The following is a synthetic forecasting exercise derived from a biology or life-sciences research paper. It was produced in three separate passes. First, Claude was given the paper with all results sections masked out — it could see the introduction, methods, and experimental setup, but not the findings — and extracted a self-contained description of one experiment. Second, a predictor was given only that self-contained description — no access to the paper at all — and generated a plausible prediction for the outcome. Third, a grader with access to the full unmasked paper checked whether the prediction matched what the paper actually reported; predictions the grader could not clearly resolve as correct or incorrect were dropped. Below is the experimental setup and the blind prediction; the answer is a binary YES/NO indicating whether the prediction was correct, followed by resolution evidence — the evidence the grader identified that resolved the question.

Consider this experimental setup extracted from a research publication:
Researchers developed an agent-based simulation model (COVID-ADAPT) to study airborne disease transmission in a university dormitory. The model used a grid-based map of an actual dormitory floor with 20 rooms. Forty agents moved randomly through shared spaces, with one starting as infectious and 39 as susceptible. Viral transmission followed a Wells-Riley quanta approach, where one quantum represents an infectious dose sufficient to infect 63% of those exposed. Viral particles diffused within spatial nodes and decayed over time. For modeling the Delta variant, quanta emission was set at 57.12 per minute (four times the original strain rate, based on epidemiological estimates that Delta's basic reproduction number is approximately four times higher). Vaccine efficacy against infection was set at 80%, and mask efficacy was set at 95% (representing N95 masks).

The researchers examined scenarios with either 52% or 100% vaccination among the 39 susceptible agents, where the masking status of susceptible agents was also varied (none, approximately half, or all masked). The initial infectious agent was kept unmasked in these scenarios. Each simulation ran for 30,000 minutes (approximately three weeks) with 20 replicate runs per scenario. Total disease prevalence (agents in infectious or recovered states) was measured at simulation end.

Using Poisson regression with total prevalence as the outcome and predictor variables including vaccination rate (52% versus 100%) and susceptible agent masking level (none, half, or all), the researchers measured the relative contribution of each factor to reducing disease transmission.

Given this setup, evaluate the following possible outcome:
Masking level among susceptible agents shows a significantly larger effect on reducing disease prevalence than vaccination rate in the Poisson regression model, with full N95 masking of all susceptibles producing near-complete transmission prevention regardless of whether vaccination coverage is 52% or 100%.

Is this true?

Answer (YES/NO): NO